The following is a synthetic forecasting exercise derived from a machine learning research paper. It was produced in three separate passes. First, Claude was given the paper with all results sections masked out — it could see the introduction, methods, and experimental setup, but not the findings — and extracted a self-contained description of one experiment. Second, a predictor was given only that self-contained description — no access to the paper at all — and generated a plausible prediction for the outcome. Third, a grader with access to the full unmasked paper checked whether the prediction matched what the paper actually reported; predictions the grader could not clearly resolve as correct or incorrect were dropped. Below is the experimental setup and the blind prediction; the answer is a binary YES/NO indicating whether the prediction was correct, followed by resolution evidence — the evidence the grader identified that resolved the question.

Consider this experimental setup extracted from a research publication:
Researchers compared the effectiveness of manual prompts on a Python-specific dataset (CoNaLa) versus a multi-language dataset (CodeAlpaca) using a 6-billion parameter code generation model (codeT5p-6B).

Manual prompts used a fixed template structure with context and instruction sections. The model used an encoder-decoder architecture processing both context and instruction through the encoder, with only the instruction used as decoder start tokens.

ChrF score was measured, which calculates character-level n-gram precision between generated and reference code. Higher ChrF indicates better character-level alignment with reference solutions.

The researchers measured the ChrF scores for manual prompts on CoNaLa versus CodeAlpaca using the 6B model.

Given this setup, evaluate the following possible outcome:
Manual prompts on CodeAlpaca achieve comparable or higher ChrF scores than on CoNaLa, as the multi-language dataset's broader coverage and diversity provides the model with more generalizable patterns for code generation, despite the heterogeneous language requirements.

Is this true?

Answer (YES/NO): YES